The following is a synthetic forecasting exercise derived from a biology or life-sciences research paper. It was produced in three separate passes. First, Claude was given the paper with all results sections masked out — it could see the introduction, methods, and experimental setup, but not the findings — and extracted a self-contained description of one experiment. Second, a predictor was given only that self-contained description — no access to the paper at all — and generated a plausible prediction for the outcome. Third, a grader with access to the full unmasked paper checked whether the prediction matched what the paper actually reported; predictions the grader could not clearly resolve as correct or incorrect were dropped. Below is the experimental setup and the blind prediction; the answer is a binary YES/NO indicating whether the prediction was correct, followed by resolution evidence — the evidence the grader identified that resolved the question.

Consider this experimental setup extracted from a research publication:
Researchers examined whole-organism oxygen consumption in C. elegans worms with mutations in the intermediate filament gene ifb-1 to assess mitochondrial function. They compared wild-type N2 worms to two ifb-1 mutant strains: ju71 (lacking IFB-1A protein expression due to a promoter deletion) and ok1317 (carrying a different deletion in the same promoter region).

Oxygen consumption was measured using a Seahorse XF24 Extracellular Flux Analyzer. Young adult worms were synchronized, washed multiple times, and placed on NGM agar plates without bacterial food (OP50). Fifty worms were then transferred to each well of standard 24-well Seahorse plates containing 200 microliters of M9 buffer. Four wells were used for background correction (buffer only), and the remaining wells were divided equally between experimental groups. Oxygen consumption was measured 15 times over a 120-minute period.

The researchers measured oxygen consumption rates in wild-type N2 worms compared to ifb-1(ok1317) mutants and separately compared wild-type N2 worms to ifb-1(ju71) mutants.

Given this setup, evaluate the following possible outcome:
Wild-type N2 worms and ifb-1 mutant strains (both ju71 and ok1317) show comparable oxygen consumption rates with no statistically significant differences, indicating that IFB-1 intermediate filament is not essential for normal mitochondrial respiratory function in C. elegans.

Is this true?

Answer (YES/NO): NO